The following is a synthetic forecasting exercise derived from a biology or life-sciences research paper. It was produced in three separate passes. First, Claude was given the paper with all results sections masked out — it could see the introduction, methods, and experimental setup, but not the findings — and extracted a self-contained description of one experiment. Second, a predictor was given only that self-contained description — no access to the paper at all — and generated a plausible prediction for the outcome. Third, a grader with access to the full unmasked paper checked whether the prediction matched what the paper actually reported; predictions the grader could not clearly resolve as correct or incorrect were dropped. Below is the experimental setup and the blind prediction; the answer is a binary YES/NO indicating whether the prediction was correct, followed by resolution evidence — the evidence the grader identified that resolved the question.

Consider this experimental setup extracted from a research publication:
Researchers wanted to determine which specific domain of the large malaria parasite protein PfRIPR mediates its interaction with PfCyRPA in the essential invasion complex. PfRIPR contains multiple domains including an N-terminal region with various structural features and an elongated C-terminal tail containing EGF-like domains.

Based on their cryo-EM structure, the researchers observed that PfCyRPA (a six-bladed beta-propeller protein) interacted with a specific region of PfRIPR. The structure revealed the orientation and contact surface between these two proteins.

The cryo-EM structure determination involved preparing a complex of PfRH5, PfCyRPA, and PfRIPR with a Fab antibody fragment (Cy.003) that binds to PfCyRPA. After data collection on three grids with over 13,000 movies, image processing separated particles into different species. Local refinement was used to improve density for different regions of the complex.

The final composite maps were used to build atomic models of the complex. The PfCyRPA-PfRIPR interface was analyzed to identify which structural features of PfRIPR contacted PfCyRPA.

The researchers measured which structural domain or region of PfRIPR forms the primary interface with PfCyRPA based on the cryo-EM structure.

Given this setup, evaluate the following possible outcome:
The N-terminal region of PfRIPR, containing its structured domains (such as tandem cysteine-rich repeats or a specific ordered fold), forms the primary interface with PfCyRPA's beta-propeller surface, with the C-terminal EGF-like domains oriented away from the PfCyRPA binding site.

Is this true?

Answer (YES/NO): YES